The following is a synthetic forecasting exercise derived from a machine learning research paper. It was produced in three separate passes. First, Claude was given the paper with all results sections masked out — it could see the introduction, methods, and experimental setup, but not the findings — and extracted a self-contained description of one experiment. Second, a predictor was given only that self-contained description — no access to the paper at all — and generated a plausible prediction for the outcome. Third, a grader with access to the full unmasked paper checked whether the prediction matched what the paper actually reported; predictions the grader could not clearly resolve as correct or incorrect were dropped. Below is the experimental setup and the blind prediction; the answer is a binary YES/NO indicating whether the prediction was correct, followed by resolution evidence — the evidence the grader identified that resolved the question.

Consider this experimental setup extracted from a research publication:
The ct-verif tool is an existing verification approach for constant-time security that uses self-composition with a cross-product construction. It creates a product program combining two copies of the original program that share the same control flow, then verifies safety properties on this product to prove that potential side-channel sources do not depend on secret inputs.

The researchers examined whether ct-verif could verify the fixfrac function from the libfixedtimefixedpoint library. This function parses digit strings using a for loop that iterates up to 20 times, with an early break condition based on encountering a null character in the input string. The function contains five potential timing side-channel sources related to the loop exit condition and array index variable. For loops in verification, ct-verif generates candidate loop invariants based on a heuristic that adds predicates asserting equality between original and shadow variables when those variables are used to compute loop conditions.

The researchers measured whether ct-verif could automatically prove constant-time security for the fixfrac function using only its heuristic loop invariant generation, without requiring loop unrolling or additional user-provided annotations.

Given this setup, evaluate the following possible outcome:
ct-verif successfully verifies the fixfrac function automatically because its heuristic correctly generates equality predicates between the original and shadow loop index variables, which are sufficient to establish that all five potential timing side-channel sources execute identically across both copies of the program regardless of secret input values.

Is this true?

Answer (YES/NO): NO